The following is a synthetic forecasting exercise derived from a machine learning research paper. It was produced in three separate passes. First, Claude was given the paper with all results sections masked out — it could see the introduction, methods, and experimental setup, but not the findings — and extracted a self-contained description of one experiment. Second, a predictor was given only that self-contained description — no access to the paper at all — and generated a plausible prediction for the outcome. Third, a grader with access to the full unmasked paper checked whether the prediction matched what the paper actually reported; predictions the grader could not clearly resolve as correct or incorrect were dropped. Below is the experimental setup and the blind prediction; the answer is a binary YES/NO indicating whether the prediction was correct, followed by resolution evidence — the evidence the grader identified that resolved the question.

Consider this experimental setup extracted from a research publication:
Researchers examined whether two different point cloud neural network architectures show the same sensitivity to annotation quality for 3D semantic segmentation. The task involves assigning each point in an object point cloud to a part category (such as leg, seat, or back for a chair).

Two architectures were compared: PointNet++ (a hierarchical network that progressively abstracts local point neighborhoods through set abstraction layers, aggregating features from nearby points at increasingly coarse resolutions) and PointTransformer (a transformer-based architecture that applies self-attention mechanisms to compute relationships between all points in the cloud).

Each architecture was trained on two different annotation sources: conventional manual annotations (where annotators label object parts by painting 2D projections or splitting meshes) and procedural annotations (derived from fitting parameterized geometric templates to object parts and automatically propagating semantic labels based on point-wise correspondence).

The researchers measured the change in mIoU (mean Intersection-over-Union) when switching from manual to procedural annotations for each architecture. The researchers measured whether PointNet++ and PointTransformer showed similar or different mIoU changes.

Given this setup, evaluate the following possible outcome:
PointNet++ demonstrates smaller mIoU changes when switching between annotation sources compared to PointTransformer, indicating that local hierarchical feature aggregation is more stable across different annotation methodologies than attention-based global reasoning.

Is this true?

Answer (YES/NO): YES